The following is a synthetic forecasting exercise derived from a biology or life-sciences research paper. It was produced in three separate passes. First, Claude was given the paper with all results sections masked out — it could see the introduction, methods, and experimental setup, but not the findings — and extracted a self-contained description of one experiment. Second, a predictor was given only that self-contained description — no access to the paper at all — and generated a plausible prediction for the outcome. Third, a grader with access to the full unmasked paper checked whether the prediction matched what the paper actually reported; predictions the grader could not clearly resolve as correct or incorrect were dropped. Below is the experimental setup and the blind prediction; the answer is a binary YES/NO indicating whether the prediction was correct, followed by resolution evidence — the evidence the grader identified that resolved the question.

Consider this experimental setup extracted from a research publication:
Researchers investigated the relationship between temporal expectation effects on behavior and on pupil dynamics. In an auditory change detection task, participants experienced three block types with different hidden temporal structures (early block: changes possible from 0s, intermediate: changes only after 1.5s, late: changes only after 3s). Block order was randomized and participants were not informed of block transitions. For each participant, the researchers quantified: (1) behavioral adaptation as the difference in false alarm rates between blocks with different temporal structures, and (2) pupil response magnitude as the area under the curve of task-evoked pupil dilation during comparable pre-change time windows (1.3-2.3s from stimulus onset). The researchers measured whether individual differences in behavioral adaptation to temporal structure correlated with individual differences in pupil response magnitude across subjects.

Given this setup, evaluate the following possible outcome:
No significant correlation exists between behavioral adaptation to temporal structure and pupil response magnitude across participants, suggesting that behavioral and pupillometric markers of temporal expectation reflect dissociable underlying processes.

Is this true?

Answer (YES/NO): NO